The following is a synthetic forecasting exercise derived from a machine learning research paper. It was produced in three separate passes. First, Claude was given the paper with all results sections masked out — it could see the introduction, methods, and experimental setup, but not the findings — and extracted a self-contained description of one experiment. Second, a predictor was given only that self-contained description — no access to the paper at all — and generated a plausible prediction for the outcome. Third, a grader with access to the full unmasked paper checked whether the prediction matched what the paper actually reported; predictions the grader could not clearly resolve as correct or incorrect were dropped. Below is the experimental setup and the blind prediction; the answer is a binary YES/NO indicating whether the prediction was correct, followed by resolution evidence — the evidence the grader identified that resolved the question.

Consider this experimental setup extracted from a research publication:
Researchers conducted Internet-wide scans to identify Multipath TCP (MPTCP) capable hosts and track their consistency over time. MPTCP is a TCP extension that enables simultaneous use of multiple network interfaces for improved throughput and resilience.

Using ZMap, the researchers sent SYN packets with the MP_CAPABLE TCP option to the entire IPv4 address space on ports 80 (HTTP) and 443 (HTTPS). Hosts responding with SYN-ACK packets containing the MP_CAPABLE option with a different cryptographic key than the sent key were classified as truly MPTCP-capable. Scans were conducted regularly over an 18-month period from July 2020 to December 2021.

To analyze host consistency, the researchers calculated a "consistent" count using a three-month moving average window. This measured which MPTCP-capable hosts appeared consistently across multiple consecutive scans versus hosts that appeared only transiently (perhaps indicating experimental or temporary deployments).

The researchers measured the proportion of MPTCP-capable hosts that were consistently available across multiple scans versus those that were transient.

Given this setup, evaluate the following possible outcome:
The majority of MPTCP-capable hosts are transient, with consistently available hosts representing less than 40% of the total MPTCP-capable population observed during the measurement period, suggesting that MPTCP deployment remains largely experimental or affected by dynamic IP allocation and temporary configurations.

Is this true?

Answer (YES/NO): NO